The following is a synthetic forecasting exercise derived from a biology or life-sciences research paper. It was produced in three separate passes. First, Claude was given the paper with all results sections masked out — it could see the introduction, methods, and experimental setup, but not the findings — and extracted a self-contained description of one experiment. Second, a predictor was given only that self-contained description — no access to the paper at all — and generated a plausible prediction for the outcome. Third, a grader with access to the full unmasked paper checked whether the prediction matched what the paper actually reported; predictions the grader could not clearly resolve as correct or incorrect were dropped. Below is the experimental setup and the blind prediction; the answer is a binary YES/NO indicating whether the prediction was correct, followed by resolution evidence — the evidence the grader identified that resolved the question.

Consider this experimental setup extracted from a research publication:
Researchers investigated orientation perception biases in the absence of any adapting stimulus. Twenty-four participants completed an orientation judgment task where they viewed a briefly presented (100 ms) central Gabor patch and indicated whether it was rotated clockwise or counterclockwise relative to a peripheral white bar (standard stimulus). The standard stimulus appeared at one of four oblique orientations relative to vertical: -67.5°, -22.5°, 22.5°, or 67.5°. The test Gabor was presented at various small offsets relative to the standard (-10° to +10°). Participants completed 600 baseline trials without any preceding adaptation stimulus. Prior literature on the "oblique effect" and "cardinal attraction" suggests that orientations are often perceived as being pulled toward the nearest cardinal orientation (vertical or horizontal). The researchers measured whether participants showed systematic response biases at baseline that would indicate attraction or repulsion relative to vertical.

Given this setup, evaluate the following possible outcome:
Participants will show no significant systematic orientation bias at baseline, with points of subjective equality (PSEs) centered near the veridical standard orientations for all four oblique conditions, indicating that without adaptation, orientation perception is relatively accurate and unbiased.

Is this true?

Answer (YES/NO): NO